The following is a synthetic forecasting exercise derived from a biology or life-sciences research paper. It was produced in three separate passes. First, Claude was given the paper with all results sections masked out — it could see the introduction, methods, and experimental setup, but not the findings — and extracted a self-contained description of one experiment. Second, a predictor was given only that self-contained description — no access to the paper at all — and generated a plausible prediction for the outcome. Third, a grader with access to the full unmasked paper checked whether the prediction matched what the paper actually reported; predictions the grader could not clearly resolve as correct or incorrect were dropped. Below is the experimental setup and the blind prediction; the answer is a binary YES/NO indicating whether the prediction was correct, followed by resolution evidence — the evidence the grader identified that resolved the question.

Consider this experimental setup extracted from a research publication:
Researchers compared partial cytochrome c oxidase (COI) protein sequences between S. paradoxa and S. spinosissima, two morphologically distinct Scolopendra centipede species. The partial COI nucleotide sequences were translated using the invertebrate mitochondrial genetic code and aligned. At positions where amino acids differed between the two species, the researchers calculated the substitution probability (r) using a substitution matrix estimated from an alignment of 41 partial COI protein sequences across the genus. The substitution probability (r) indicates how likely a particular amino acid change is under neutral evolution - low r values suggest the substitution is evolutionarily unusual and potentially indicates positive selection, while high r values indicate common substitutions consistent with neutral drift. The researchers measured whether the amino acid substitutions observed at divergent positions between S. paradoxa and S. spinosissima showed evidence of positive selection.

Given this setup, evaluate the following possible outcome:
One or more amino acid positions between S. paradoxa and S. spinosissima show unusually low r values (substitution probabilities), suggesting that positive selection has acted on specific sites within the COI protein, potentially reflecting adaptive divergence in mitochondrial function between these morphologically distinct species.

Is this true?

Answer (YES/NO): NO